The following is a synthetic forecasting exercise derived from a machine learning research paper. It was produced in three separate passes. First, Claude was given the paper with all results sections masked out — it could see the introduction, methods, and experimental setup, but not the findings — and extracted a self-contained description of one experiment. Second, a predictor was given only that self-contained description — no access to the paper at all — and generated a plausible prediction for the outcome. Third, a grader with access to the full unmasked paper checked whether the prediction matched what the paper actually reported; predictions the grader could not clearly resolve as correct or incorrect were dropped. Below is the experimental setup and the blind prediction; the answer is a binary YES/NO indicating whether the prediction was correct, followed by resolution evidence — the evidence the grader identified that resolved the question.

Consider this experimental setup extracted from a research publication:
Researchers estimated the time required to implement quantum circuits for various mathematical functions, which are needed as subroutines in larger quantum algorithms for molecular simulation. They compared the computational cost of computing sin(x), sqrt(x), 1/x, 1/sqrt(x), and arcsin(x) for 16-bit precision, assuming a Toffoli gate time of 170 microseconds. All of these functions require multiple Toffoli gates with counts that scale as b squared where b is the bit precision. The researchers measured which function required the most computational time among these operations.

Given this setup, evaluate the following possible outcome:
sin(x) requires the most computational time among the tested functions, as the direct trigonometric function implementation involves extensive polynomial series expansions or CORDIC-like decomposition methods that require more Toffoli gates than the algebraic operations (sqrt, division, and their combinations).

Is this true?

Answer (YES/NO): NO